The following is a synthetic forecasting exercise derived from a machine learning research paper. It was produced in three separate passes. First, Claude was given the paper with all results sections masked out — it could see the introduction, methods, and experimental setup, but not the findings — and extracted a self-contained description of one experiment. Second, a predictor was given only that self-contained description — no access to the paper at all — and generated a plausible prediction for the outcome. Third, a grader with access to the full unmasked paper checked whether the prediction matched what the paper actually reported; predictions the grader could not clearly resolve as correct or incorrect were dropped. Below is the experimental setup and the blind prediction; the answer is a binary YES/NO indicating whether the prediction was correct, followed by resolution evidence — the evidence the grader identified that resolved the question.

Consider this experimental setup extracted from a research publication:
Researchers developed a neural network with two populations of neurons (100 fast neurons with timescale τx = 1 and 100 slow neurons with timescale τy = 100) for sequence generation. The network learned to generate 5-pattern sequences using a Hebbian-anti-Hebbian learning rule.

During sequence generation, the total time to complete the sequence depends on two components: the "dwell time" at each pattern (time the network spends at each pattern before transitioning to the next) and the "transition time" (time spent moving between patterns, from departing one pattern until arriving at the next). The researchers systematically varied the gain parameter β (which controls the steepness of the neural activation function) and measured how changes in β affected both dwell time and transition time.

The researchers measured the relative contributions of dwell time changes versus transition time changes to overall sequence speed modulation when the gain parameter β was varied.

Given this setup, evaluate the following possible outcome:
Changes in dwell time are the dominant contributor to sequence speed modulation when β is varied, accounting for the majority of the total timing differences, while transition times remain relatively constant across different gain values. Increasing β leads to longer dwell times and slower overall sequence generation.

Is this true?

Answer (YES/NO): NO